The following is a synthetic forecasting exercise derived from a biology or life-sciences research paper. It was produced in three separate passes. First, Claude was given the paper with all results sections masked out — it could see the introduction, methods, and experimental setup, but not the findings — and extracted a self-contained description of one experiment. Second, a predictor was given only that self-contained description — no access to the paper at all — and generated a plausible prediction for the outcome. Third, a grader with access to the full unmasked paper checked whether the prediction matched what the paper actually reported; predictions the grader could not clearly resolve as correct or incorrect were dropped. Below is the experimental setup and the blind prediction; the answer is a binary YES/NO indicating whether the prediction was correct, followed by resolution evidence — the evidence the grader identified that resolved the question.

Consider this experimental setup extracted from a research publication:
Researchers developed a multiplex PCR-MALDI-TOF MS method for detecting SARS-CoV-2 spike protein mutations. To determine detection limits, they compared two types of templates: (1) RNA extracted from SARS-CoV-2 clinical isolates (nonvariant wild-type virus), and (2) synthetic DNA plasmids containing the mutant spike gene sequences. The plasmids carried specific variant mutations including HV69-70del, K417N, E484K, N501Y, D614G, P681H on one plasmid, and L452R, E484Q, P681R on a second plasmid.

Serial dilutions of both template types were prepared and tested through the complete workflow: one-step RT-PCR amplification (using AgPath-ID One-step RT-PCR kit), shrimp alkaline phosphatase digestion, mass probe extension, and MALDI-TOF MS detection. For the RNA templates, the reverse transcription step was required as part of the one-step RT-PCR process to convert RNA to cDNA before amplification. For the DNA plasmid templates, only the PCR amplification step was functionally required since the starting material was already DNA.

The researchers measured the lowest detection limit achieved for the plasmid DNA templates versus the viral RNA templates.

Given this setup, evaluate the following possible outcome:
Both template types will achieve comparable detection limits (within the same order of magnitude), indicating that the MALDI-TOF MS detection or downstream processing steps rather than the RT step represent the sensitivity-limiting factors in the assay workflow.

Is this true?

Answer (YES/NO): NO